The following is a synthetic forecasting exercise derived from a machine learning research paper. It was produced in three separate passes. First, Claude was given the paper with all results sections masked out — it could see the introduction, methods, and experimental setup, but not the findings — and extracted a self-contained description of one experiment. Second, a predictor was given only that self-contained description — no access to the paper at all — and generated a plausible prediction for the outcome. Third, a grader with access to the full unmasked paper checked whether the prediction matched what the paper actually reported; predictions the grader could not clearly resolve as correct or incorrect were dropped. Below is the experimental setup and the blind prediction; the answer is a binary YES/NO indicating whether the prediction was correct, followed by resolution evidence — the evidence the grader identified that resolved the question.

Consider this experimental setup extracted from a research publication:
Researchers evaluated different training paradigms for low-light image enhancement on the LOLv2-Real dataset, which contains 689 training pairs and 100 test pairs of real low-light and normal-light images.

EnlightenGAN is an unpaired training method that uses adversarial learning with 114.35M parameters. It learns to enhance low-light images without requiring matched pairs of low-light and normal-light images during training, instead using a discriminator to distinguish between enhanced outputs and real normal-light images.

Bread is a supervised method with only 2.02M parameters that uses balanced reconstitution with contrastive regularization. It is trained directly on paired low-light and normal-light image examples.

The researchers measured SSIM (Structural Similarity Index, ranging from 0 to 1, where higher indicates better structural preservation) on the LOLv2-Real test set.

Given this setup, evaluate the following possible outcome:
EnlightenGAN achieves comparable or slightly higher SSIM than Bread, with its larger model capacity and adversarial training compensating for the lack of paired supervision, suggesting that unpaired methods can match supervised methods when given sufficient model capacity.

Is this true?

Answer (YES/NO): NO